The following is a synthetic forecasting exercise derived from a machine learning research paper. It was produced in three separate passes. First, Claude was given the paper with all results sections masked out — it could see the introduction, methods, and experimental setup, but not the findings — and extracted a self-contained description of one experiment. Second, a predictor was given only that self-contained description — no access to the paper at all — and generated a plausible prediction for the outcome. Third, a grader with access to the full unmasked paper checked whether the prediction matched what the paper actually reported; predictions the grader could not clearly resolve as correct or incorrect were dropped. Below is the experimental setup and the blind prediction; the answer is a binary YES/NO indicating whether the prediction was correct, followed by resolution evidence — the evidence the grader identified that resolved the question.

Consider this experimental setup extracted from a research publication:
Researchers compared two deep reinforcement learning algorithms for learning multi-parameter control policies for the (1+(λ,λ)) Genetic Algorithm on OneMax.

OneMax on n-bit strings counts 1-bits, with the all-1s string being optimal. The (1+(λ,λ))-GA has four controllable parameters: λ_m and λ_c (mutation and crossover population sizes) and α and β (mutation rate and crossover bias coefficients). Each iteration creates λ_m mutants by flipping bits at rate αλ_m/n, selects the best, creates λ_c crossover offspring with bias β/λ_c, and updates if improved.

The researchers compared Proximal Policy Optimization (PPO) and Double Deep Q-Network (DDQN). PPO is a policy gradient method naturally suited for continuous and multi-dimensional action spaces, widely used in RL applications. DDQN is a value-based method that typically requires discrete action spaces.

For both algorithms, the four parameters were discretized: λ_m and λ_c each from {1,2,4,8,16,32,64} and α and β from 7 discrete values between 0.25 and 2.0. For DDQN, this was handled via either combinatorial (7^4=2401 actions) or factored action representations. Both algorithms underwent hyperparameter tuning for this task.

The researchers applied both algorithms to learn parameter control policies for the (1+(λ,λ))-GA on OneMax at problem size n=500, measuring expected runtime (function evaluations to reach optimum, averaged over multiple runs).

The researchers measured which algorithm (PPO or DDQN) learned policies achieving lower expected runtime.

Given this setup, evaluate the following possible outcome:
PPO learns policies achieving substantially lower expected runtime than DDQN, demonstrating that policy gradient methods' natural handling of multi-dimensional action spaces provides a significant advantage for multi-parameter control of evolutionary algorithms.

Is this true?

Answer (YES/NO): NO